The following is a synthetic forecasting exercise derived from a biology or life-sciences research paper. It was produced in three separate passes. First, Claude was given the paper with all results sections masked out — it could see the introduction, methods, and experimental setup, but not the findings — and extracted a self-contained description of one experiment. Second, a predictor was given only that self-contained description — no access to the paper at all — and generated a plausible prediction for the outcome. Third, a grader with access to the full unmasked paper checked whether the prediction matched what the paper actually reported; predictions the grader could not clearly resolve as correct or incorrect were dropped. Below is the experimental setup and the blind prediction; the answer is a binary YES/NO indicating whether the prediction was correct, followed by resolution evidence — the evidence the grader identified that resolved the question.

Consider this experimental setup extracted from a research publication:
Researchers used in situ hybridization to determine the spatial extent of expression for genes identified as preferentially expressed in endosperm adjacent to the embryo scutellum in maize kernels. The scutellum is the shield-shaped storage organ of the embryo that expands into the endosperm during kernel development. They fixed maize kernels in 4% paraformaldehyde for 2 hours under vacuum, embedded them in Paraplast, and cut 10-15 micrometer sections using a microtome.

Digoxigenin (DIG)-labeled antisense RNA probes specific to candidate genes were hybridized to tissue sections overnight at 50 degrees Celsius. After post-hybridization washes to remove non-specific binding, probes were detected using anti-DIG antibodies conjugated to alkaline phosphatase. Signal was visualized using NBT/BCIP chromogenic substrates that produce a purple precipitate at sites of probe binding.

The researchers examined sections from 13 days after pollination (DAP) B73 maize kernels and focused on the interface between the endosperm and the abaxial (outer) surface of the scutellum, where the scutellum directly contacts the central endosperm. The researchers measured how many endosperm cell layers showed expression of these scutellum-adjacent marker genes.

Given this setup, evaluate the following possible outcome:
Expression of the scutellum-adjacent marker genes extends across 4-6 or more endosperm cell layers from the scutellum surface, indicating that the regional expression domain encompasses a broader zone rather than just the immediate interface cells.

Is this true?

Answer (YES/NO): NO